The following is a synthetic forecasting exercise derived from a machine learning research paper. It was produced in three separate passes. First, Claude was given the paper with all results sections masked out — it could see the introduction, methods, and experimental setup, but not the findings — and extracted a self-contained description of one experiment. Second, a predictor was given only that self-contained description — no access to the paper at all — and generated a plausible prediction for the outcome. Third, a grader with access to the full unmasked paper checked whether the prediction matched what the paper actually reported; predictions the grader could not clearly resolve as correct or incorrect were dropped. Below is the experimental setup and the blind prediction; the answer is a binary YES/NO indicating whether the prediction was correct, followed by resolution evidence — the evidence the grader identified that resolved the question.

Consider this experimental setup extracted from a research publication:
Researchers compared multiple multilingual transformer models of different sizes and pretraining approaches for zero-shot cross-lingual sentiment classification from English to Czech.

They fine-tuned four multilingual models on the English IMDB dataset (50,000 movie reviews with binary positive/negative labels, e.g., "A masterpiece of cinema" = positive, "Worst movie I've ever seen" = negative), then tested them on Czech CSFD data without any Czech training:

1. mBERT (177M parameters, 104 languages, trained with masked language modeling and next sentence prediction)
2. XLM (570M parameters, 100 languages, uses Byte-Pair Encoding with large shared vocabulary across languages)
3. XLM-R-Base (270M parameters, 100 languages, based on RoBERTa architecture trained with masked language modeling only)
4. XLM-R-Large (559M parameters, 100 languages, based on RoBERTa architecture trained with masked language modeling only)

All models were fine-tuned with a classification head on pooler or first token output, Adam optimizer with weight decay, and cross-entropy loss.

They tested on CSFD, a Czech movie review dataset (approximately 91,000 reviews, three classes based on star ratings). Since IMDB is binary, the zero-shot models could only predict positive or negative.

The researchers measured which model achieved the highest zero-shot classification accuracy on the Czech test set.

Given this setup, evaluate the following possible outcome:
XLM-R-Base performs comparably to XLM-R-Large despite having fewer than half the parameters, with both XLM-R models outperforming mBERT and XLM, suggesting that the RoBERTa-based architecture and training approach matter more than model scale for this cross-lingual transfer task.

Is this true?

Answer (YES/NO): NO